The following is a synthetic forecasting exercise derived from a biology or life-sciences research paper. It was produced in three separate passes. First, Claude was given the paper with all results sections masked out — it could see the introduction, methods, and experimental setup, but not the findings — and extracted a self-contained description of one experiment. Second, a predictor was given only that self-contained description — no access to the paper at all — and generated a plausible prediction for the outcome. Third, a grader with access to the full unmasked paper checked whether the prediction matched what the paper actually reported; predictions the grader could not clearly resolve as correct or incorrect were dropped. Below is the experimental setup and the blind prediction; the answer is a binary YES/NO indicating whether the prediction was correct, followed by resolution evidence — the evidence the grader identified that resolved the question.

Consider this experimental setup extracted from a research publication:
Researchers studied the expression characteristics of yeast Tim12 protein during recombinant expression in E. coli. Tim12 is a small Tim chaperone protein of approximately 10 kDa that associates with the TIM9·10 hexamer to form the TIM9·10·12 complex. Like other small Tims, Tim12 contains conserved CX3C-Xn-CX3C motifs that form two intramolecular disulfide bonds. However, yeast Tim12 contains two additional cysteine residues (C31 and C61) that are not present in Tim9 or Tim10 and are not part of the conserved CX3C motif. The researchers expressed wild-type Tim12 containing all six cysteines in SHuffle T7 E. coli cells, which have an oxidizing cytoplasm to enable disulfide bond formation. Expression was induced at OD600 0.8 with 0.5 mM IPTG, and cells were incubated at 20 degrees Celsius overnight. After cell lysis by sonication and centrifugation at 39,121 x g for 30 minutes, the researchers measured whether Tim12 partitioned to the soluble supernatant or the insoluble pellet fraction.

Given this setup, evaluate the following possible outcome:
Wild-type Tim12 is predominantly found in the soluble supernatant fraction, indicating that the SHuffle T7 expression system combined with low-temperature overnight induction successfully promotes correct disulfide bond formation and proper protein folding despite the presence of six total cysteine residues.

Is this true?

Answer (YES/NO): NO